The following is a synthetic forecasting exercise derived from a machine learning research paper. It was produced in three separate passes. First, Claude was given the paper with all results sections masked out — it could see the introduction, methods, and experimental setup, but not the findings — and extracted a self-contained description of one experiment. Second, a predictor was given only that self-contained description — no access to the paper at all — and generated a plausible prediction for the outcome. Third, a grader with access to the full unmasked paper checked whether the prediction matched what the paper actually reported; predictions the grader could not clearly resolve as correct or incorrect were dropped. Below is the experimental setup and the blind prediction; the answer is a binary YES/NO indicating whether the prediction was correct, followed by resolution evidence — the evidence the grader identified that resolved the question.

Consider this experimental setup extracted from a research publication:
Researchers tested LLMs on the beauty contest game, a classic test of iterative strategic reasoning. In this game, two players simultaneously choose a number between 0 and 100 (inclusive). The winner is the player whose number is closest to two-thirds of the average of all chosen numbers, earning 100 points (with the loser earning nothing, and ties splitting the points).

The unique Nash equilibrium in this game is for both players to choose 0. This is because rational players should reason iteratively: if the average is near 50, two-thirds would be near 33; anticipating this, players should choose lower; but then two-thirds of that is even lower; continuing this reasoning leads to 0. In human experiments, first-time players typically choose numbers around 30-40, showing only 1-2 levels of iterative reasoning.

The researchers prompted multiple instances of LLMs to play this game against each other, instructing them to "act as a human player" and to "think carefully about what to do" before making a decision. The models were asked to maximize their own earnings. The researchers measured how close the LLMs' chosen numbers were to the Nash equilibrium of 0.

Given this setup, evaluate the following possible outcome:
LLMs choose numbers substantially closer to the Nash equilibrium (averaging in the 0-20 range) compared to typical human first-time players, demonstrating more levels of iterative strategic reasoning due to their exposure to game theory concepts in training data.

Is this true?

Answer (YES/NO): NO